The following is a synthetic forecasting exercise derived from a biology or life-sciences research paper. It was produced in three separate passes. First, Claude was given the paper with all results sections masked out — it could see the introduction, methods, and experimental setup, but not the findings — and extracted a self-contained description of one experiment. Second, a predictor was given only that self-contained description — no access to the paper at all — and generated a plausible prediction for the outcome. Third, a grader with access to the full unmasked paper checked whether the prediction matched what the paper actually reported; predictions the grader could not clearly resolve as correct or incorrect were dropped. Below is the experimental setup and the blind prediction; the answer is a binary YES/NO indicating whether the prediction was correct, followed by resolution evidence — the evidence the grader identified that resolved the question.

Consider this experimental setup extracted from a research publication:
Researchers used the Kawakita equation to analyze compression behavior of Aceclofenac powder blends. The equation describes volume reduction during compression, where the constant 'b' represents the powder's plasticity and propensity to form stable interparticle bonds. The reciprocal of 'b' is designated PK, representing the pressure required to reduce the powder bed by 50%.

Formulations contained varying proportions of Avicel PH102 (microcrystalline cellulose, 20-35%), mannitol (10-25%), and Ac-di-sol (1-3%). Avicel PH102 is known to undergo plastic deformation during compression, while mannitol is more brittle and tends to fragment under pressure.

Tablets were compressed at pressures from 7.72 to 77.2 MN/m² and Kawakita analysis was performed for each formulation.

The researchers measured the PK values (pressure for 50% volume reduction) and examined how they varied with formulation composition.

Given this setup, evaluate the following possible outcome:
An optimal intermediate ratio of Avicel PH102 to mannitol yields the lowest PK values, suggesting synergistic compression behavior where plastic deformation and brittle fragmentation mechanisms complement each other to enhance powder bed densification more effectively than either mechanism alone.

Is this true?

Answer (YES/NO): NO